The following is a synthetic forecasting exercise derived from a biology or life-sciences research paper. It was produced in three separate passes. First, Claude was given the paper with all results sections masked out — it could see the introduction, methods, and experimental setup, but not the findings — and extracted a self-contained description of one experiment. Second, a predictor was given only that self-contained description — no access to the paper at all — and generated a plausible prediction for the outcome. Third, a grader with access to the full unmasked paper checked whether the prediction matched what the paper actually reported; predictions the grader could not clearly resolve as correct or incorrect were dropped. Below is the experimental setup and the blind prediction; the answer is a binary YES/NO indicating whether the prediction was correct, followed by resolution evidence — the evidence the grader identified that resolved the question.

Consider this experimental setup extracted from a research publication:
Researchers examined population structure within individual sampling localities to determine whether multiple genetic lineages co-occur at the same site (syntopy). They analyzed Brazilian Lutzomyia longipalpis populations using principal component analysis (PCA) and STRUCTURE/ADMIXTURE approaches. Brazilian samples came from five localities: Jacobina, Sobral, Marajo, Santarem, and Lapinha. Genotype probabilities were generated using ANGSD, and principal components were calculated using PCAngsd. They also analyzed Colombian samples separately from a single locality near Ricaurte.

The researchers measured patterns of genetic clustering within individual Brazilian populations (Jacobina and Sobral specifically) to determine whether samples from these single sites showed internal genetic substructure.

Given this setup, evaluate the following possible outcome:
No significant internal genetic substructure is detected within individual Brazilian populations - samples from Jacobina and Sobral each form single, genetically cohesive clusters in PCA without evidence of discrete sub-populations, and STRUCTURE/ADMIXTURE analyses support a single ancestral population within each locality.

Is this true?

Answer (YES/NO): NO